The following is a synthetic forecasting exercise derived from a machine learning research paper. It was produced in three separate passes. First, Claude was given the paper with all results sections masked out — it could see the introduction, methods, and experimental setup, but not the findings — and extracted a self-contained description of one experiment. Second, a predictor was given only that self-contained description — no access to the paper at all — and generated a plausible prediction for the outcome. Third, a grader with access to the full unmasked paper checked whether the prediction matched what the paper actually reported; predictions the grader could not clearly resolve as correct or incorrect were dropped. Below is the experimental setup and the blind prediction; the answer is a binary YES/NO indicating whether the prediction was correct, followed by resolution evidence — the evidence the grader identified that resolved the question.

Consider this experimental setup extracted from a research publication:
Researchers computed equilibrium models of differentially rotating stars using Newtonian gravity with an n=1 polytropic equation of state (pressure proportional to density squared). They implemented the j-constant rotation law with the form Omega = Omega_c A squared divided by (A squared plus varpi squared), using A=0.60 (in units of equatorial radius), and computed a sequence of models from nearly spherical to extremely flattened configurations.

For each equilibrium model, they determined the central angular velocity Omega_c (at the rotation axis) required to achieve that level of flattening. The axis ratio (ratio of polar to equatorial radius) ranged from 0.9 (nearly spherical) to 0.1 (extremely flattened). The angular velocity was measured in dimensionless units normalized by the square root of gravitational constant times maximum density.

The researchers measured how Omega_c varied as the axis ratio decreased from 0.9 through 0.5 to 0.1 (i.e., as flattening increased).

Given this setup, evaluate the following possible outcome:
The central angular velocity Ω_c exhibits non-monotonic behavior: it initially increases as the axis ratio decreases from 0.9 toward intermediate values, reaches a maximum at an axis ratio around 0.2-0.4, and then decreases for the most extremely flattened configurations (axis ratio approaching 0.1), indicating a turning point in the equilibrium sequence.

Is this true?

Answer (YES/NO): YES